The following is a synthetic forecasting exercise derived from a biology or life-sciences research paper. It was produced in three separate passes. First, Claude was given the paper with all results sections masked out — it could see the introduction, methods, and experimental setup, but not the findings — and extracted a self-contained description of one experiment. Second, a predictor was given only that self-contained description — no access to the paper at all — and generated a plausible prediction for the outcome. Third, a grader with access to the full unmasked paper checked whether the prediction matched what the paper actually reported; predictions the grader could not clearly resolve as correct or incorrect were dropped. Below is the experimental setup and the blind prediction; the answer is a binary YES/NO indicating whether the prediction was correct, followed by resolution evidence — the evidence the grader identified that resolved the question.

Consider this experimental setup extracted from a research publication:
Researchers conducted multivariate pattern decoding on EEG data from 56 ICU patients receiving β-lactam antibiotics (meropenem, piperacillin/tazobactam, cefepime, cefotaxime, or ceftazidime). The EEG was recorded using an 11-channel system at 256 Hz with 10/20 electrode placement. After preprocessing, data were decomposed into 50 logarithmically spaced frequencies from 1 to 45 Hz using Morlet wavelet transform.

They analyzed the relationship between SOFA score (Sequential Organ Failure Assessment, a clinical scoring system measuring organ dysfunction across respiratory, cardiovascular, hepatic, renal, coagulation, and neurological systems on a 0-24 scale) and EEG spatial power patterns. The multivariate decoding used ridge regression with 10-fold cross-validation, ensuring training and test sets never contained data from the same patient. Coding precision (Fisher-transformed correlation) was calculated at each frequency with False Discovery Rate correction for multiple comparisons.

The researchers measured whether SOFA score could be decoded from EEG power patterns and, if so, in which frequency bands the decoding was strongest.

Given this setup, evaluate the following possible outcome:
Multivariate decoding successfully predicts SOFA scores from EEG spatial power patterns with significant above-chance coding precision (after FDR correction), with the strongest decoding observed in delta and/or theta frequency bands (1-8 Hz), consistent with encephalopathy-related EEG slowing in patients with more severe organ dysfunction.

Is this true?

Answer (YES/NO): NO